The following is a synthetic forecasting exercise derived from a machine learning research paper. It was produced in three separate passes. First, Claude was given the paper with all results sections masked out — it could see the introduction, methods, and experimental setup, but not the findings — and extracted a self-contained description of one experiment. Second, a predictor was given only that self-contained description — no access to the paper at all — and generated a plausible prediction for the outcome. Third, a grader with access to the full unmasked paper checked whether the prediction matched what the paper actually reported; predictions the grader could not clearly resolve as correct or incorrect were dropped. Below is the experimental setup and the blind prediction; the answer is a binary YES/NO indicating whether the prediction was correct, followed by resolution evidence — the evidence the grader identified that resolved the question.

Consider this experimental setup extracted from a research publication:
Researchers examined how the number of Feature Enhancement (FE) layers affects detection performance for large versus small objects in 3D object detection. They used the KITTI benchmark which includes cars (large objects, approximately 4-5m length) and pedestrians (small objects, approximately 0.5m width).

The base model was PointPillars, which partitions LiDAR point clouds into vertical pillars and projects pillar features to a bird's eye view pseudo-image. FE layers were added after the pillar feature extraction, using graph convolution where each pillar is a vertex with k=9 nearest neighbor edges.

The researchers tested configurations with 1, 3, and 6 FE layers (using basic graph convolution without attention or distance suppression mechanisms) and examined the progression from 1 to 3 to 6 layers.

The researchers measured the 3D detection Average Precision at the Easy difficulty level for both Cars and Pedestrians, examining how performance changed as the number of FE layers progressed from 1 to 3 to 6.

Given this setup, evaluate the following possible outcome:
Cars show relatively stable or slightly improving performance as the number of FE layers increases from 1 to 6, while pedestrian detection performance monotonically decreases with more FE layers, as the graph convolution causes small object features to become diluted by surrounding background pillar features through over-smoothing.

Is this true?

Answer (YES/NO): NO